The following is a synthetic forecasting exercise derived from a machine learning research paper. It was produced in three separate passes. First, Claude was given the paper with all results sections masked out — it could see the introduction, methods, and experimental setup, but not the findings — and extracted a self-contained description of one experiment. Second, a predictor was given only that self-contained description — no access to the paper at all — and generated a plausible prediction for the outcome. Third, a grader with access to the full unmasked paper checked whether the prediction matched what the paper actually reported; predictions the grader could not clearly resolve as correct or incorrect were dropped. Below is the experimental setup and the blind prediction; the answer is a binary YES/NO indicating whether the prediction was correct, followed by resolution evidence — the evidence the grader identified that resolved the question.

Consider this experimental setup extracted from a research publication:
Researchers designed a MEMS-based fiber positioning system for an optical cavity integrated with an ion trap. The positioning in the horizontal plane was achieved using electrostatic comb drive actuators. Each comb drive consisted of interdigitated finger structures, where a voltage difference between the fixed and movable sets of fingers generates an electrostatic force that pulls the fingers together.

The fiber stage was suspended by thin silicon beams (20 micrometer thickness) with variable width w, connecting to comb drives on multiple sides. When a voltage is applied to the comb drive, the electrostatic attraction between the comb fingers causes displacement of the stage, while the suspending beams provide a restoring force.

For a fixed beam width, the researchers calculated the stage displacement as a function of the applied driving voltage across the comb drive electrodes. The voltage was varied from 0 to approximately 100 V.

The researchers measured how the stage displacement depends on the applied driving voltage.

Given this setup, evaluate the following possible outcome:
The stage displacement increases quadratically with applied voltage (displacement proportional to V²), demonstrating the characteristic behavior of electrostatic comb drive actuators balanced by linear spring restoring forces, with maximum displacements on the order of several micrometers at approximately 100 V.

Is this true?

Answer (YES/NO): YES